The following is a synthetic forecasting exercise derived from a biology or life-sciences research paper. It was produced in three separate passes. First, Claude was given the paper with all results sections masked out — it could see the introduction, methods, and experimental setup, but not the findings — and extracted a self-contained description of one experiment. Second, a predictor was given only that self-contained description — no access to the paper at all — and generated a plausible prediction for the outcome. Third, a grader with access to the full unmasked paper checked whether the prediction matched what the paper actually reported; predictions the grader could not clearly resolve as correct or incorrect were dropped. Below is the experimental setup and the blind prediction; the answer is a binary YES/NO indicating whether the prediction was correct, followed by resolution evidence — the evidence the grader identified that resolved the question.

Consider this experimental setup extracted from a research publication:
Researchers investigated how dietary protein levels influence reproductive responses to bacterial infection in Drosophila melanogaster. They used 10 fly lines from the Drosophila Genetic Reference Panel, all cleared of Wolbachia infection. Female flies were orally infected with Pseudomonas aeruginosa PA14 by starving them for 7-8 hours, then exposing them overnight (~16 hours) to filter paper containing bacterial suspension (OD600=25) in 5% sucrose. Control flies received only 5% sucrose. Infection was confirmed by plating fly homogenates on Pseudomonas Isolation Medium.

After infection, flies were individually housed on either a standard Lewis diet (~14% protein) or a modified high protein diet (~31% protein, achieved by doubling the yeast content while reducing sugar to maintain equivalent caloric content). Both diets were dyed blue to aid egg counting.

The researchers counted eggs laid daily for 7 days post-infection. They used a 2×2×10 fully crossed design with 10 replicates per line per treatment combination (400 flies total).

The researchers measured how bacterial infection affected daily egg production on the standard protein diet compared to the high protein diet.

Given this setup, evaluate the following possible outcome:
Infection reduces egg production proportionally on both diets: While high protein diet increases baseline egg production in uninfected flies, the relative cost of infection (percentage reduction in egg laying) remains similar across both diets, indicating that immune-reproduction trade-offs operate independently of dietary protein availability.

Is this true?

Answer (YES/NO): NO